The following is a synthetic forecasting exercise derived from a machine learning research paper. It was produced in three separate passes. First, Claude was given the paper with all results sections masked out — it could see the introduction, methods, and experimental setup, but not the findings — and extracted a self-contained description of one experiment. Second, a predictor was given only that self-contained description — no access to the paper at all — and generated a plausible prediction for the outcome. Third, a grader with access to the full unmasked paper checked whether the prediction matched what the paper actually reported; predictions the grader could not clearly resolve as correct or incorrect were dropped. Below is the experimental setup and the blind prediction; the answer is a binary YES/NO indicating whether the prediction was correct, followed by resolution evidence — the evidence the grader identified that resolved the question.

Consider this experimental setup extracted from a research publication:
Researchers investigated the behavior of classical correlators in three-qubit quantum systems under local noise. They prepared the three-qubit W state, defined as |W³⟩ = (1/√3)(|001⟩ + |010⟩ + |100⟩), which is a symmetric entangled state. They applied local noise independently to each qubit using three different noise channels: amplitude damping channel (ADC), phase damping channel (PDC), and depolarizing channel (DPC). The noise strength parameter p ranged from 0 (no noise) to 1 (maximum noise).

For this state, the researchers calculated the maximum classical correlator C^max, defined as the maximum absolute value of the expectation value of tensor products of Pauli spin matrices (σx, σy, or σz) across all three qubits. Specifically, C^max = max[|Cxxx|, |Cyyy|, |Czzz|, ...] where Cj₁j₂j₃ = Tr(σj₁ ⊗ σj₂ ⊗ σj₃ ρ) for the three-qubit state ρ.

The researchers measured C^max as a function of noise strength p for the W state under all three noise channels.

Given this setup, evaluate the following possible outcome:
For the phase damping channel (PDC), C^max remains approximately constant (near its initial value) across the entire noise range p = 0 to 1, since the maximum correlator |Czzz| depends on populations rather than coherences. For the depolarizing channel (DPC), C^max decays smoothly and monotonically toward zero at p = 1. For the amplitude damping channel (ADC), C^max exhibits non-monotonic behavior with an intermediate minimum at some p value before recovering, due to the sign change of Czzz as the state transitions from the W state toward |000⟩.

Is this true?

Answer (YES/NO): NO